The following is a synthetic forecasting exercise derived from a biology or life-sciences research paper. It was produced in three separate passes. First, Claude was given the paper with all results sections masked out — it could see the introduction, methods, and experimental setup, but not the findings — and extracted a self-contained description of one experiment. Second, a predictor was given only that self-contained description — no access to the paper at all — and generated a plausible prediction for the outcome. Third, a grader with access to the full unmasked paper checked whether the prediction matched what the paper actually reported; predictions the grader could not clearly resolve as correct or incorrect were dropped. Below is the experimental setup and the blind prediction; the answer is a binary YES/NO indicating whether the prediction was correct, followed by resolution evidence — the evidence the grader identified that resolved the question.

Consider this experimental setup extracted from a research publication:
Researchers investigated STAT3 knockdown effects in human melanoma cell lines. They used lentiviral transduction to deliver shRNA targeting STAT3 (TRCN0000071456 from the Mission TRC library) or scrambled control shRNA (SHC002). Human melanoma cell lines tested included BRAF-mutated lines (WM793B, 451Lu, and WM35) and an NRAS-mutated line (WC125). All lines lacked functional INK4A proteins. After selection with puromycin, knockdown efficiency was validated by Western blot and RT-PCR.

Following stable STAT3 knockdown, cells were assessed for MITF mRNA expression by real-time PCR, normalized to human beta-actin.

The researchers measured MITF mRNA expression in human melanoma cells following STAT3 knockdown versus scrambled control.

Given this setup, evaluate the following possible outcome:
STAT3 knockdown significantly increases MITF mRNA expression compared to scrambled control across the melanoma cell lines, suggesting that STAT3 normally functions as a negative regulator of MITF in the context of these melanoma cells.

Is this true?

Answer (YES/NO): YES